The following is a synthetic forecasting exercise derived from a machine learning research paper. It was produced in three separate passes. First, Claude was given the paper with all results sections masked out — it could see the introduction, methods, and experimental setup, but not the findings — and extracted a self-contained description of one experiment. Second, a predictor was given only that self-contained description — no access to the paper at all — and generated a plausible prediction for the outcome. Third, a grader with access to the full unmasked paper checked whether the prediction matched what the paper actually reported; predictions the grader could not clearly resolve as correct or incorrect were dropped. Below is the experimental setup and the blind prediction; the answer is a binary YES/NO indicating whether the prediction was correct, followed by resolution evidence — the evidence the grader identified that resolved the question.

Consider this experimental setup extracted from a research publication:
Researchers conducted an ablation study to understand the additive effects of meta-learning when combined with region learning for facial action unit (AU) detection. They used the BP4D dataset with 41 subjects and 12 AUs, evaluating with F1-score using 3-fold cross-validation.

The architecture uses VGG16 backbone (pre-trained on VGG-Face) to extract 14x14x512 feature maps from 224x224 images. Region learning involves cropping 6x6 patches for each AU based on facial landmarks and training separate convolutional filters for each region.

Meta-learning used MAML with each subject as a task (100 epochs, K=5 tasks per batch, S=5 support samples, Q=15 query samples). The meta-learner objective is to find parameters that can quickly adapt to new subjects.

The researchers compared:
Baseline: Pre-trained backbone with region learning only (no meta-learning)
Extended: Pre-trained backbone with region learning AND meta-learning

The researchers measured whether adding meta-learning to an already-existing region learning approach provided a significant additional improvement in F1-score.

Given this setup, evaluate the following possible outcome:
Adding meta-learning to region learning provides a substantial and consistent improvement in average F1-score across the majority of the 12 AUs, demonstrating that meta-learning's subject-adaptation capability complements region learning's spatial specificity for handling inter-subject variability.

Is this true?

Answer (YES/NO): NO